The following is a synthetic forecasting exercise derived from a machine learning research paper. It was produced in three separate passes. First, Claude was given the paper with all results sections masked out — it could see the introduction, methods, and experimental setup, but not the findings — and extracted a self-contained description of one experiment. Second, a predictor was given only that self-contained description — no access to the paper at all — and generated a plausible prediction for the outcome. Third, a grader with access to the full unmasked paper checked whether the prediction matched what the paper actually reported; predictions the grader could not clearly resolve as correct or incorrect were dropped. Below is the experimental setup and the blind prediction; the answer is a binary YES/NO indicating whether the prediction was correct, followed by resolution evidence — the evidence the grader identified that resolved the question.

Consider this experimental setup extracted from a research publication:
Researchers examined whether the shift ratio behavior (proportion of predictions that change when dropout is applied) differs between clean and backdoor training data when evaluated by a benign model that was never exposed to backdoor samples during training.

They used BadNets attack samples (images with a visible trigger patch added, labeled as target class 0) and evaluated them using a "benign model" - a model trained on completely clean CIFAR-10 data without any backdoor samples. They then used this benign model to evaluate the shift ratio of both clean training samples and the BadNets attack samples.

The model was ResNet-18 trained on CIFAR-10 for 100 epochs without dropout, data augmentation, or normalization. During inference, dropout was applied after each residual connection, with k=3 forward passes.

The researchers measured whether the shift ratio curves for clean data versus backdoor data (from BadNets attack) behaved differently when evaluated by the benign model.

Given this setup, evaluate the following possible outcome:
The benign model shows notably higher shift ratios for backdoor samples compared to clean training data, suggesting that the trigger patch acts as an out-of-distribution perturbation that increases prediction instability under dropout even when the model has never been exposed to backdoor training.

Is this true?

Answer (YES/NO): NO